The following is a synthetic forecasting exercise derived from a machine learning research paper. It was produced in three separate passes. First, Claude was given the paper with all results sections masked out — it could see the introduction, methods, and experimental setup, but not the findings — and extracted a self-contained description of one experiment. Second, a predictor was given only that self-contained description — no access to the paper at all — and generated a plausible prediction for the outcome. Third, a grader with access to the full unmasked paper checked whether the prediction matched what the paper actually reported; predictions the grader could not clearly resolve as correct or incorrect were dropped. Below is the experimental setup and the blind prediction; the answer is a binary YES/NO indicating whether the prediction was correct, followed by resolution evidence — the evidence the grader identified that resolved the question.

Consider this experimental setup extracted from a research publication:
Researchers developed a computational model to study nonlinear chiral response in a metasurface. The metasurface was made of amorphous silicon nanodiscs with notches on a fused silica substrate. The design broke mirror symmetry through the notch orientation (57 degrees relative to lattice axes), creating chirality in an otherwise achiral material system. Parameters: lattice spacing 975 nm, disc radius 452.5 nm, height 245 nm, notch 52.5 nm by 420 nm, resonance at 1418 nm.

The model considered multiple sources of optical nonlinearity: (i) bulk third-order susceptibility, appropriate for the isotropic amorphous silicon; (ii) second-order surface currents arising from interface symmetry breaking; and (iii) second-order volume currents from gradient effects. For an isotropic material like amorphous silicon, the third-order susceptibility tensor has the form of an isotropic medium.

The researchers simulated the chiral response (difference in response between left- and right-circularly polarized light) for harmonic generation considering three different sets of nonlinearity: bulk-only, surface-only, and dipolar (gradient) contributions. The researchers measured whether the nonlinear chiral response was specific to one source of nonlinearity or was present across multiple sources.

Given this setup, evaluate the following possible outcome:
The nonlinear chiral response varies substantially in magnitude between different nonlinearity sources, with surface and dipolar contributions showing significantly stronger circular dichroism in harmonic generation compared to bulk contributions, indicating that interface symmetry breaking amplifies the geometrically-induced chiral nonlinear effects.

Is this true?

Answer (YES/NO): NO